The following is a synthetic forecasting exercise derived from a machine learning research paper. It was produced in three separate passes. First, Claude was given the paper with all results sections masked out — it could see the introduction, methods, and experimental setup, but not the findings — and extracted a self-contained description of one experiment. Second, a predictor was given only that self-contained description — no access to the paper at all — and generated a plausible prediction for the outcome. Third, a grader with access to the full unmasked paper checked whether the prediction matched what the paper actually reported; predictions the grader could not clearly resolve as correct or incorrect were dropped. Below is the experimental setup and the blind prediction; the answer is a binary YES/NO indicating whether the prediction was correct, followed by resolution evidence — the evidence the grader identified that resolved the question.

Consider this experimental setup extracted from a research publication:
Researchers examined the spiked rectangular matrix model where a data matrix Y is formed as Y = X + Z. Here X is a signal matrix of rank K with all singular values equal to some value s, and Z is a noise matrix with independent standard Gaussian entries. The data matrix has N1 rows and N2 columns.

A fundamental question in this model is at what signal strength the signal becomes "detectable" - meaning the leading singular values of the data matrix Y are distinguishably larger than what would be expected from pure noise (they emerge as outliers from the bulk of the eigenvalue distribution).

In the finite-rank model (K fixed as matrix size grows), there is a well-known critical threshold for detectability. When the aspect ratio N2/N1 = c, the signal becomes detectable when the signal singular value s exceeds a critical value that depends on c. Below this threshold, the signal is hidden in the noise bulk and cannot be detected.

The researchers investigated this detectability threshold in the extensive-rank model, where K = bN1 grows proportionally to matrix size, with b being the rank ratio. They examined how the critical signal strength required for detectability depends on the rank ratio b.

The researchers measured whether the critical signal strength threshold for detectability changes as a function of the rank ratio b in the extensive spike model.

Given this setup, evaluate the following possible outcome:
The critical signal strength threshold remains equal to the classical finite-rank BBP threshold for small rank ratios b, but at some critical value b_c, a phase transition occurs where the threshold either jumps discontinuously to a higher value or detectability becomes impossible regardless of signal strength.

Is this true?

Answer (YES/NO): NO